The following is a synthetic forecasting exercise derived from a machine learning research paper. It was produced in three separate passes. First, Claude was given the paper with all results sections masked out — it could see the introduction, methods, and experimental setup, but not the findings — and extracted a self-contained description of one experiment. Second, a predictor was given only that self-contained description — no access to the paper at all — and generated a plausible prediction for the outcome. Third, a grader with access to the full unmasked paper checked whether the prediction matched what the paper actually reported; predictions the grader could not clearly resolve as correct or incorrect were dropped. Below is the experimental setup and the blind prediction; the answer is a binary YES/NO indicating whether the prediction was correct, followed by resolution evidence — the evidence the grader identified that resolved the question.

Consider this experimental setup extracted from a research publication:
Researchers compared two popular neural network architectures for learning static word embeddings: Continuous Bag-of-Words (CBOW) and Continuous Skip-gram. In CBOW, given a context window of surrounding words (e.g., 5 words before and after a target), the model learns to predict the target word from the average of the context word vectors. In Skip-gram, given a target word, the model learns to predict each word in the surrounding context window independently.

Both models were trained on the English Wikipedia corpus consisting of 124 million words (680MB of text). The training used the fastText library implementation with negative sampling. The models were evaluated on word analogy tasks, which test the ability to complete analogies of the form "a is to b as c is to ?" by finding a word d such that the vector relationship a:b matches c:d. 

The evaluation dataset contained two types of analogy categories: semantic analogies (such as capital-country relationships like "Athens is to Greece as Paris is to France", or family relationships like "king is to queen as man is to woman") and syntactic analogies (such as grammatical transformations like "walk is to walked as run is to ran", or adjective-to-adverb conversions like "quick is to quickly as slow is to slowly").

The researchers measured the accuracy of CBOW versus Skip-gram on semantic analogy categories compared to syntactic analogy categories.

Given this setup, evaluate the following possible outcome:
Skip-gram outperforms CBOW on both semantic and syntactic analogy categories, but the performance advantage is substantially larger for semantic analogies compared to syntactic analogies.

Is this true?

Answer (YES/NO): NO